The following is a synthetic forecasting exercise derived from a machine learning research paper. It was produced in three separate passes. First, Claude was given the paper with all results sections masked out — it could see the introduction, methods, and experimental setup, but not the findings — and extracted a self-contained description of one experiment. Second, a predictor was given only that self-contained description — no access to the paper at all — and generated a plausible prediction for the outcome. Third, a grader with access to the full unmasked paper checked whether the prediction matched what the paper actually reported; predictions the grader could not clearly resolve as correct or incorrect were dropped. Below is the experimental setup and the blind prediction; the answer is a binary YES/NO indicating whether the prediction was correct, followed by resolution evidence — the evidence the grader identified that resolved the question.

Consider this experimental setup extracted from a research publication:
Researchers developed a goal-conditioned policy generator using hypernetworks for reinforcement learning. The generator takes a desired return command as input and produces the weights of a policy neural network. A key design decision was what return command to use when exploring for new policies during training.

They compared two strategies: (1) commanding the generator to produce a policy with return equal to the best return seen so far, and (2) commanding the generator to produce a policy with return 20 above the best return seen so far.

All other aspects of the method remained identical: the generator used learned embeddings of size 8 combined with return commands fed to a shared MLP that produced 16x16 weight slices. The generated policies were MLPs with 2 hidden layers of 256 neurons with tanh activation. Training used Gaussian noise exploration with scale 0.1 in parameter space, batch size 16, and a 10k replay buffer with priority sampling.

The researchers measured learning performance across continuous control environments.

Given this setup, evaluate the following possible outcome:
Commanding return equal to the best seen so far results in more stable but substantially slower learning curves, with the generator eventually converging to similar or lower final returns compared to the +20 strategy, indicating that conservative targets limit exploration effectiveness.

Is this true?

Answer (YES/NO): NO